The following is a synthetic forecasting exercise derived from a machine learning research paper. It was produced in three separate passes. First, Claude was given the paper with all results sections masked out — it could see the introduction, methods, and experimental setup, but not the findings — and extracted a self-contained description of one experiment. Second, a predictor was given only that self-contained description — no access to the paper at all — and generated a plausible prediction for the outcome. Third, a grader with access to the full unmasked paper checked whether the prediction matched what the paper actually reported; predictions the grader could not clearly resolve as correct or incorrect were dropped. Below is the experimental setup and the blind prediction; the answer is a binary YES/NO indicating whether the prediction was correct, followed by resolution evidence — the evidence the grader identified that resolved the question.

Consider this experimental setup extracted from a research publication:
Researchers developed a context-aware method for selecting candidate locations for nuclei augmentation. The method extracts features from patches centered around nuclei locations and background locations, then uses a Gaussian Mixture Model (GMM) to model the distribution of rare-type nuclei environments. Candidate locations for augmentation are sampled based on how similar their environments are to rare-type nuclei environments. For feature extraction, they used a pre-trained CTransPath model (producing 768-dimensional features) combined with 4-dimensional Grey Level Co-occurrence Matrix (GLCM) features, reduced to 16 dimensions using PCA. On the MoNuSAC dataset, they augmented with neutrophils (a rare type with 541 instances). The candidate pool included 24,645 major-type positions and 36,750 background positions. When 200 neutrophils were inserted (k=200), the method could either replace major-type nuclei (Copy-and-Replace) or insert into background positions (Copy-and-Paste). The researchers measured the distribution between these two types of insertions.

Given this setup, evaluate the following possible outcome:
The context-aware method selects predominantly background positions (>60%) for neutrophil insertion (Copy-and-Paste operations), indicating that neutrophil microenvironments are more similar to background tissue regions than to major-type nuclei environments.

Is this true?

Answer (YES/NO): YES